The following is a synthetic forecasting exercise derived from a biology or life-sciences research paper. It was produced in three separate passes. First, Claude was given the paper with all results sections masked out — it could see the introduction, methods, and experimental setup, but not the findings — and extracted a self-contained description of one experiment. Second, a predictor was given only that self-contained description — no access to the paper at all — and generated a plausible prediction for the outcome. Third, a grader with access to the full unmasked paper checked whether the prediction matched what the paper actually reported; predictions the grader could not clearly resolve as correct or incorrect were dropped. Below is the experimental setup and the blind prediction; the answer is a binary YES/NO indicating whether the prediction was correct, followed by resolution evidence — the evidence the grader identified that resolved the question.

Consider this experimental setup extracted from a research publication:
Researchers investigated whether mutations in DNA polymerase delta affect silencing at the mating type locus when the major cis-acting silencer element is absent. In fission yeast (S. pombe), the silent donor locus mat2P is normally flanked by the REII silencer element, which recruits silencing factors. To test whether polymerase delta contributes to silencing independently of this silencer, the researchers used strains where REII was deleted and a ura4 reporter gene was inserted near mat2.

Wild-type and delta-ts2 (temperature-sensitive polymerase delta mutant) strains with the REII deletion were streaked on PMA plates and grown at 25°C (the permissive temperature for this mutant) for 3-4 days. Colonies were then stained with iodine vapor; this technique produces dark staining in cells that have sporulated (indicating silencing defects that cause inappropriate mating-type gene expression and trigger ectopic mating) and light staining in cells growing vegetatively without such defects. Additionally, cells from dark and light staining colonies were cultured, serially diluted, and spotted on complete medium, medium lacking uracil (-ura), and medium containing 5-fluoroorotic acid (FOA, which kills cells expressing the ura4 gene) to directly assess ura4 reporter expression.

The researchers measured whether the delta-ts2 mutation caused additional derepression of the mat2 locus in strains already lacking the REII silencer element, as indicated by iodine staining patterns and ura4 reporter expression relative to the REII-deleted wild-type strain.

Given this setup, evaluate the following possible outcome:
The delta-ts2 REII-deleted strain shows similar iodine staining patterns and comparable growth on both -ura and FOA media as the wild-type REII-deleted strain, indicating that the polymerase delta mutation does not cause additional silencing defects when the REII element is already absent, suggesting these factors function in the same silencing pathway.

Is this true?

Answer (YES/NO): NO